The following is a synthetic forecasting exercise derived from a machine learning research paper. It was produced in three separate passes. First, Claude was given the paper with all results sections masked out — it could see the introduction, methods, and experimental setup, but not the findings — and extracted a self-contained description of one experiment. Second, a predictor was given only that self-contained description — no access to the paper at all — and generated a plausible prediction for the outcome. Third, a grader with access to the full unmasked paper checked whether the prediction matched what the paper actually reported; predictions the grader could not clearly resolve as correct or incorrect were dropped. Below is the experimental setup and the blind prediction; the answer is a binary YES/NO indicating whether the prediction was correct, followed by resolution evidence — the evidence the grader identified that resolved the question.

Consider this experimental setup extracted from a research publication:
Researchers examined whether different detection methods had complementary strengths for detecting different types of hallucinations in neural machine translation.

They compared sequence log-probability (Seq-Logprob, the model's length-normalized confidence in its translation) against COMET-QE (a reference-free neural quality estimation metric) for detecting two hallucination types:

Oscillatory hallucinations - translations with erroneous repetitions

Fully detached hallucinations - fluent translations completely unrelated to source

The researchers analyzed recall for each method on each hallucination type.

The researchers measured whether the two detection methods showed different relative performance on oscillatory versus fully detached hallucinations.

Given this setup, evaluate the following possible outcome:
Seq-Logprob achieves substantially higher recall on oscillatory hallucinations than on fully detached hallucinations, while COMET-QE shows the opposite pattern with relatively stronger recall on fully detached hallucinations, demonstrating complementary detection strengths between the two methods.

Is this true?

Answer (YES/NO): NO